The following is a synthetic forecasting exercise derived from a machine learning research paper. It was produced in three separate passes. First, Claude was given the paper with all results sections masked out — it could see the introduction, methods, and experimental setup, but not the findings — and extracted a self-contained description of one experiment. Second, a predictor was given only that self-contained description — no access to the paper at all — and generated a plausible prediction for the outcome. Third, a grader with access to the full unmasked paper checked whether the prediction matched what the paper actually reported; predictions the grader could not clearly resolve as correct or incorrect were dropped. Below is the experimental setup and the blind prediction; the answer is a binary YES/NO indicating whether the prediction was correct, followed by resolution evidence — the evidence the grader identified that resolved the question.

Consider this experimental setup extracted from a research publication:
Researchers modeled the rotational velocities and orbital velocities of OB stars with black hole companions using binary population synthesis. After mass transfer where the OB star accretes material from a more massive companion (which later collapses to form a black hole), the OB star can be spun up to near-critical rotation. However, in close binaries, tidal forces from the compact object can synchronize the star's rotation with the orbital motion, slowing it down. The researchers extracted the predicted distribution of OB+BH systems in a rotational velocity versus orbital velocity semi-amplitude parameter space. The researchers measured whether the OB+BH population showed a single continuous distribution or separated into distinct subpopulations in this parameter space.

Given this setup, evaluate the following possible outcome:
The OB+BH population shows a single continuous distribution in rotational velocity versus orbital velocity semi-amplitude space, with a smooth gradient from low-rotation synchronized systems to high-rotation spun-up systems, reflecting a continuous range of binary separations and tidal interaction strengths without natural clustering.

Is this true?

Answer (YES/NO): NO